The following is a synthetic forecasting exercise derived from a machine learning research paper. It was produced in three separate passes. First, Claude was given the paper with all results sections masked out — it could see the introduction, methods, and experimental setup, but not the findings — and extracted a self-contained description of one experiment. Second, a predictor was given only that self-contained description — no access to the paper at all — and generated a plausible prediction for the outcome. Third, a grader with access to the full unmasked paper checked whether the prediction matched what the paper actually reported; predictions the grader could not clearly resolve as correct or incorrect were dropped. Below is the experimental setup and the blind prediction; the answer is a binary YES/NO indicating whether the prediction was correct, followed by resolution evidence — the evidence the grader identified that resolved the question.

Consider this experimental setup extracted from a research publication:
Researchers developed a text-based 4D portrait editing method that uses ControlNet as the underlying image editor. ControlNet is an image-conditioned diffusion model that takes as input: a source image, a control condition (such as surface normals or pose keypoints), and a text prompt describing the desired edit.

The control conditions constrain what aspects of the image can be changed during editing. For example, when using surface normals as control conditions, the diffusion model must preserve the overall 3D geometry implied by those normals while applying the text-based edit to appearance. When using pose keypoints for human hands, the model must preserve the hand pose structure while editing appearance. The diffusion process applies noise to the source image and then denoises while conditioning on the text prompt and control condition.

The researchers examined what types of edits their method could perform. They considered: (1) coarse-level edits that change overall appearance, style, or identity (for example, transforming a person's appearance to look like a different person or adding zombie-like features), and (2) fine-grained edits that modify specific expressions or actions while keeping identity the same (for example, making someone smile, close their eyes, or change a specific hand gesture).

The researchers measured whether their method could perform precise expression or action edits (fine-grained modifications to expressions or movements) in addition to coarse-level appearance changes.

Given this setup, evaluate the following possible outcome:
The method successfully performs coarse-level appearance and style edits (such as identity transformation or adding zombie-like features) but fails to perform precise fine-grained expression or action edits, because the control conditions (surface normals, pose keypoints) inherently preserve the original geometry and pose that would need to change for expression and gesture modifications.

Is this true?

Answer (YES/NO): YES